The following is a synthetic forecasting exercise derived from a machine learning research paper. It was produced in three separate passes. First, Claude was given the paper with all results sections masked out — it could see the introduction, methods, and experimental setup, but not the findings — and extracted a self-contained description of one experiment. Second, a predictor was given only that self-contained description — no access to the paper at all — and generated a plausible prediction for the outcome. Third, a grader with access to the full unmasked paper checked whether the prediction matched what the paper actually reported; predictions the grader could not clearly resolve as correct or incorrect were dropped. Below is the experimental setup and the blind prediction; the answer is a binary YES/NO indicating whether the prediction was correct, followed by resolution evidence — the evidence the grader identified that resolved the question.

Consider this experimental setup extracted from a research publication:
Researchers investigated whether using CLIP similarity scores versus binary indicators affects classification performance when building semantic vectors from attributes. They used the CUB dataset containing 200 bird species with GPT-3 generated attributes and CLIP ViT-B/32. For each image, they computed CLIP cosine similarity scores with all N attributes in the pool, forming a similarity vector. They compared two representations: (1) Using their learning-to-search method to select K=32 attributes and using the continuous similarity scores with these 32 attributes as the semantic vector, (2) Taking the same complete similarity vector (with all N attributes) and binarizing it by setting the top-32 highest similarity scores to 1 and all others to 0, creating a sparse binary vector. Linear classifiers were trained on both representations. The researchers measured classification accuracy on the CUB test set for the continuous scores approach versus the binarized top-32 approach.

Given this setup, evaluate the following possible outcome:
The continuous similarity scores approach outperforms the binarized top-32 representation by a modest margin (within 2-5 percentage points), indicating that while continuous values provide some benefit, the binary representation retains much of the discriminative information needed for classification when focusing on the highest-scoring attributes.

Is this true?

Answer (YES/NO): NO